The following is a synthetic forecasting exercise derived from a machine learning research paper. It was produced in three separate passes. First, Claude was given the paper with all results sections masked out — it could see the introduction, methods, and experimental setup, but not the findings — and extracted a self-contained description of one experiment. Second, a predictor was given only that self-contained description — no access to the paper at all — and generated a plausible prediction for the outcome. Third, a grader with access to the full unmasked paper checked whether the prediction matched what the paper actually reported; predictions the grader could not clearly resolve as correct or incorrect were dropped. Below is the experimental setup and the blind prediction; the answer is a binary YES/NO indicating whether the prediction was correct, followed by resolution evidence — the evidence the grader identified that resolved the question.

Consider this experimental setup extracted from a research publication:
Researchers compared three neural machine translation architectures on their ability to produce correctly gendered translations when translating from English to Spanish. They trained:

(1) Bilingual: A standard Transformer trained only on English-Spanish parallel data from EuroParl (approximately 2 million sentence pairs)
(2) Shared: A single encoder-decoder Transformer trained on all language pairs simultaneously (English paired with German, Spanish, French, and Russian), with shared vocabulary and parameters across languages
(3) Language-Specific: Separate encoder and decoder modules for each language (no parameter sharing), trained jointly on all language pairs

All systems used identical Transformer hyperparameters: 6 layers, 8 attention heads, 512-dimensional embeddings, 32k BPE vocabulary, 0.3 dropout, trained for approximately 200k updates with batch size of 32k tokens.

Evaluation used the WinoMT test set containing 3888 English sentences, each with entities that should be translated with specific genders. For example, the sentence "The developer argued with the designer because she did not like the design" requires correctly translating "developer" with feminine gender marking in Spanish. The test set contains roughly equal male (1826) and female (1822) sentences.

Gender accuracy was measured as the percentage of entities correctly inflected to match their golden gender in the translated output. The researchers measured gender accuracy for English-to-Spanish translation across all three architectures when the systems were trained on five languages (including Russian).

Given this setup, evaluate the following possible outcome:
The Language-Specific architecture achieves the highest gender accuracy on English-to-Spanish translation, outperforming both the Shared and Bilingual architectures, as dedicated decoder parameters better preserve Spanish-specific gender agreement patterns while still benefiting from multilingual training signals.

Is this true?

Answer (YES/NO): YES